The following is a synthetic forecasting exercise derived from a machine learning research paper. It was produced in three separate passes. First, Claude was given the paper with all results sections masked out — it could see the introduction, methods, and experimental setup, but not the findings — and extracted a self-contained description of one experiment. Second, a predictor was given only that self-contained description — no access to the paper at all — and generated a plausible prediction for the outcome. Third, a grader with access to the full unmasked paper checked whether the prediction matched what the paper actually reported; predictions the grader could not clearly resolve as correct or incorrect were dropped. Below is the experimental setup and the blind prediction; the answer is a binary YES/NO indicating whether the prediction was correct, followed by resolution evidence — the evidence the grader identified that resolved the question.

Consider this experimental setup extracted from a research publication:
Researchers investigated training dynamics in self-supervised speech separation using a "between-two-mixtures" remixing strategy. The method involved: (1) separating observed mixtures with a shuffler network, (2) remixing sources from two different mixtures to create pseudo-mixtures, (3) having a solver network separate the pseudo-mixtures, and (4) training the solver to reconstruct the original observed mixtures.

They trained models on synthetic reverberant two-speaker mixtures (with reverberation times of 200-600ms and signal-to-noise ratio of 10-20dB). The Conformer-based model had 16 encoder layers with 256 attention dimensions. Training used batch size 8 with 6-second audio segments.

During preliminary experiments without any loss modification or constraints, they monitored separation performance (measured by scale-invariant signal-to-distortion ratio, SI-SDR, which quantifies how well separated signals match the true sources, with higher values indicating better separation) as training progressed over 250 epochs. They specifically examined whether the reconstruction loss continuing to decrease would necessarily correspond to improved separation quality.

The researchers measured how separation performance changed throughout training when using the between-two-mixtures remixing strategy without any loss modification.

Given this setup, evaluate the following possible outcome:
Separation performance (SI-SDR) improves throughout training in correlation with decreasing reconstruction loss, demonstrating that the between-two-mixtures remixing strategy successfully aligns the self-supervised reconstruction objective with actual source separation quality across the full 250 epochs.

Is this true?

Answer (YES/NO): NO